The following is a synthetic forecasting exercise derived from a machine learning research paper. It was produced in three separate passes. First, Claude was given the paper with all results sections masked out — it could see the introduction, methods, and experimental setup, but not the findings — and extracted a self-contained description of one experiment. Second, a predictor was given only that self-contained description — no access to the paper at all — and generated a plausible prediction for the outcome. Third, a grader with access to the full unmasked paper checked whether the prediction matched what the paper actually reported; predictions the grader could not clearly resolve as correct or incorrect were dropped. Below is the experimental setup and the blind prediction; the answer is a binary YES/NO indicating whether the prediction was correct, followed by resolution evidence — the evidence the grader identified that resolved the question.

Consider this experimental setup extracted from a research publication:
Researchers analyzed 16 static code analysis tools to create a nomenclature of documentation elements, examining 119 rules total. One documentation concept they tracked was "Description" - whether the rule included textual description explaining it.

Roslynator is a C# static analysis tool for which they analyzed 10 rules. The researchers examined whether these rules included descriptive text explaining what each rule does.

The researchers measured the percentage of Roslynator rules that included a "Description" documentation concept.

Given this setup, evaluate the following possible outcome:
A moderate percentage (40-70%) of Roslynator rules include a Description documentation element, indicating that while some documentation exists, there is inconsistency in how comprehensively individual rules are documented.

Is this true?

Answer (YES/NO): NO